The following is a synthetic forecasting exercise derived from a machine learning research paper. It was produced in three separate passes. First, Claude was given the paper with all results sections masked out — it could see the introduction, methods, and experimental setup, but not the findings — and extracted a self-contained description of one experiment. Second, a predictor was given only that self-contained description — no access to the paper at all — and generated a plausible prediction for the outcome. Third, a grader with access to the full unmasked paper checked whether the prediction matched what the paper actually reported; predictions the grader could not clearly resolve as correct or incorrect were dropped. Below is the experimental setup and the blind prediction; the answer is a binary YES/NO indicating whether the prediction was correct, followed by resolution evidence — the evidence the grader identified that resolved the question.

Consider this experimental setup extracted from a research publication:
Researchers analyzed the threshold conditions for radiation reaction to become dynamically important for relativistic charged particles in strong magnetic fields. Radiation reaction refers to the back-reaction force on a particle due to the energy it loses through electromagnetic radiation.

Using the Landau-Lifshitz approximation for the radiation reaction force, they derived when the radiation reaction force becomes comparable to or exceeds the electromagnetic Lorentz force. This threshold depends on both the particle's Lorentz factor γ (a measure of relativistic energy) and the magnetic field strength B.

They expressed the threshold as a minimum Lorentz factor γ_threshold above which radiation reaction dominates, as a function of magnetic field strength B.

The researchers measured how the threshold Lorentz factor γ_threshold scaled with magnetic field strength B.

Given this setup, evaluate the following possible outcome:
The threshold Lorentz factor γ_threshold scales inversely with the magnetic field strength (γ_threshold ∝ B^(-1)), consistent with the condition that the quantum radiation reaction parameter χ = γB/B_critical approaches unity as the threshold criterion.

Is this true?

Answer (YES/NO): NO